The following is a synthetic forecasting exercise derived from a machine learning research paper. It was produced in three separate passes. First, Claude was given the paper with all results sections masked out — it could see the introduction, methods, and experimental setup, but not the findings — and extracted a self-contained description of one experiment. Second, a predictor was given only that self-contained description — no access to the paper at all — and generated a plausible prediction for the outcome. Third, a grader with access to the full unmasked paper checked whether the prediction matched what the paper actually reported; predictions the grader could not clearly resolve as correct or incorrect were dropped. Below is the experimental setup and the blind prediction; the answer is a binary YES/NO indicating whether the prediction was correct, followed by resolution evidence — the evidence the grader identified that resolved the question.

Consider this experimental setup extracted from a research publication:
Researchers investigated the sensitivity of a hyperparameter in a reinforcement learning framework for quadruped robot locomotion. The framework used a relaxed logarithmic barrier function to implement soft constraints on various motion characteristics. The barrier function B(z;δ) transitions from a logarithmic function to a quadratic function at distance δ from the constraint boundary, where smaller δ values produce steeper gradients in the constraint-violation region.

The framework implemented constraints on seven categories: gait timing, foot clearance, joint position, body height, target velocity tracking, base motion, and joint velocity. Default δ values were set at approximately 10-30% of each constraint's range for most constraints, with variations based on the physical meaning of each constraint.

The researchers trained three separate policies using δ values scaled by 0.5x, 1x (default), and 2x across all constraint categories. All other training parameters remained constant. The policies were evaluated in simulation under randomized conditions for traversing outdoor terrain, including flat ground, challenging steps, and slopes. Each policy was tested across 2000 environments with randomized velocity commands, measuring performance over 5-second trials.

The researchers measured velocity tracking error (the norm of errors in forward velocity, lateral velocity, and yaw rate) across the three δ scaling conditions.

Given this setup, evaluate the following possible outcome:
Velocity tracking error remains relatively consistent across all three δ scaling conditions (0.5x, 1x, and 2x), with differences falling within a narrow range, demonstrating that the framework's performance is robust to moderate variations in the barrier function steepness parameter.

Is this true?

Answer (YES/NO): YES